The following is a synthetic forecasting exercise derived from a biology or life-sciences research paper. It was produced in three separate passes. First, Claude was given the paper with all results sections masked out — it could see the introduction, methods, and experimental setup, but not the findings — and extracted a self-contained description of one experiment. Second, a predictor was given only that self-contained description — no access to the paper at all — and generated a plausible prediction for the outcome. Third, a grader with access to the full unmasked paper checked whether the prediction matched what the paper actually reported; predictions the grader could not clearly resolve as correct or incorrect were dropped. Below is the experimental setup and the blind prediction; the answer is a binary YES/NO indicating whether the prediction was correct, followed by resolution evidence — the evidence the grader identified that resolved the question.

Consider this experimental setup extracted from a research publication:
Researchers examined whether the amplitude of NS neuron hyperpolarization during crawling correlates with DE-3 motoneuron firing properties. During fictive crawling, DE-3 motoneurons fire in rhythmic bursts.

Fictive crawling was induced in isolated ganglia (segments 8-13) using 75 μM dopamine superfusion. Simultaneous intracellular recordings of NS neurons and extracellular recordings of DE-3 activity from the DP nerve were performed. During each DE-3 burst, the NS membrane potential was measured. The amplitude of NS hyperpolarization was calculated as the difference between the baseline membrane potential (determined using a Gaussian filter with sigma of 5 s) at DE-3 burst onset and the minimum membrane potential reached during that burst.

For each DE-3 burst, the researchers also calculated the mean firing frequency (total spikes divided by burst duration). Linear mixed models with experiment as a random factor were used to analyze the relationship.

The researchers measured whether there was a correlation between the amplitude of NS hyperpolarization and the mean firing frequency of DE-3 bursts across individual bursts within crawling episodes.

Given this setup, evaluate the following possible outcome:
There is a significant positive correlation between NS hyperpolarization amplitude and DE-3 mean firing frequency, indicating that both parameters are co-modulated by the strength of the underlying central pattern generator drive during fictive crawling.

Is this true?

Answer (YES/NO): NO